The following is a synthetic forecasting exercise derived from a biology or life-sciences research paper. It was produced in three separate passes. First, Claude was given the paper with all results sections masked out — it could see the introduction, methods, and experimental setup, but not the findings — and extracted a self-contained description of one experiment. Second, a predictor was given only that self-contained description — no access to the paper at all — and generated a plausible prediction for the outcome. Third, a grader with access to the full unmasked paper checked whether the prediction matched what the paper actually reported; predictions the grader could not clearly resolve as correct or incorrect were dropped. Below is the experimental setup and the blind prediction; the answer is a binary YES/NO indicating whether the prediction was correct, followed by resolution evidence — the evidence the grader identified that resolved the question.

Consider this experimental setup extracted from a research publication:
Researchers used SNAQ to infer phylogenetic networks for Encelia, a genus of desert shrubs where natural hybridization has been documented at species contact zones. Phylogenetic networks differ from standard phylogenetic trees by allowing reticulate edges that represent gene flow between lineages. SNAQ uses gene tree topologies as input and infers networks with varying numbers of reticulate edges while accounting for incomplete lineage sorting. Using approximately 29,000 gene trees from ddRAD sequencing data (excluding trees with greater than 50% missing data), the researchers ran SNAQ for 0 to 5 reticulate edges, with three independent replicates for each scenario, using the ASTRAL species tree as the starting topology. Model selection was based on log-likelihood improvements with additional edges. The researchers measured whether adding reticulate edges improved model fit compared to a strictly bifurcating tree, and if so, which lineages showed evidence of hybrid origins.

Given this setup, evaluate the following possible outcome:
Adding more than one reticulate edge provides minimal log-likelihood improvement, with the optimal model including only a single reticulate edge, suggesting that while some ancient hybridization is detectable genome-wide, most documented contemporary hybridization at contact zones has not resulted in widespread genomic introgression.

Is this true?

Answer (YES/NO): NO